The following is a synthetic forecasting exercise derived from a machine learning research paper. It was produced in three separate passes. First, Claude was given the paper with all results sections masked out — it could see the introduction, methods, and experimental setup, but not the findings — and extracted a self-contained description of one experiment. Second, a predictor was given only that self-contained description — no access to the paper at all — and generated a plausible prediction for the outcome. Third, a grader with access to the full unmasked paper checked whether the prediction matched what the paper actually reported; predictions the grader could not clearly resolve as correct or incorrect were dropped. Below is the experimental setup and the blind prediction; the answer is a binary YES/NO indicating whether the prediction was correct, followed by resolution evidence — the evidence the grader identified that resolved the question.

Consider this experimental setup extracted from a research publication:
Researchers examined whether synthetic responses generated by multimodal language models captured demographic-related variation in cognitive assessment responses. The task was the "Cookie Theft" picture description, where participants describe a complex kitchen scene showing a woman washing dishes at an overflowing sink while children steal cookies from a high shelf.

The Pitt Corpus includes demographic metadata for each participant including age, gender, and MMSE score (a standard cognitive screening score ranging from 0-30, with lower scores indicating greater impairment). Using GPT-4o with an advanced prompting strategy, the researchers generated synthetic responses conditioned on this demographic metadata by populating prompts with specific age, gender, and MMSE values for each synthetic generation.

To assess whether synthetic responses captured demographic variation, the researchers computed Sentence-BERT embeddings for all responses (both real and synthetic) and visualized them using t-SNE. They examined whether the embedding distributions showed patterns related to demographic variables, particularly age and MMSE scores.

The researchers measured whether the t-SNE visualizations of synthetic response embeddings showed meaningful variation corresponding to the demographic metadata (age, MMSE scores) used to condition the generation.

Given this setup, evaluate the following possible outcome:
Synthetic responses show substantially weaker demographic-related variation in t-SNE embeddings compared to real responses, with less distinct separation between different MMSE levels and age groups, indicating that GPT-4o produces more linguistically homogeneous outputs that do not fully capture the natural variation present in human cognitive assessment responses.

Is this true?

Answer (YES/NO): NO